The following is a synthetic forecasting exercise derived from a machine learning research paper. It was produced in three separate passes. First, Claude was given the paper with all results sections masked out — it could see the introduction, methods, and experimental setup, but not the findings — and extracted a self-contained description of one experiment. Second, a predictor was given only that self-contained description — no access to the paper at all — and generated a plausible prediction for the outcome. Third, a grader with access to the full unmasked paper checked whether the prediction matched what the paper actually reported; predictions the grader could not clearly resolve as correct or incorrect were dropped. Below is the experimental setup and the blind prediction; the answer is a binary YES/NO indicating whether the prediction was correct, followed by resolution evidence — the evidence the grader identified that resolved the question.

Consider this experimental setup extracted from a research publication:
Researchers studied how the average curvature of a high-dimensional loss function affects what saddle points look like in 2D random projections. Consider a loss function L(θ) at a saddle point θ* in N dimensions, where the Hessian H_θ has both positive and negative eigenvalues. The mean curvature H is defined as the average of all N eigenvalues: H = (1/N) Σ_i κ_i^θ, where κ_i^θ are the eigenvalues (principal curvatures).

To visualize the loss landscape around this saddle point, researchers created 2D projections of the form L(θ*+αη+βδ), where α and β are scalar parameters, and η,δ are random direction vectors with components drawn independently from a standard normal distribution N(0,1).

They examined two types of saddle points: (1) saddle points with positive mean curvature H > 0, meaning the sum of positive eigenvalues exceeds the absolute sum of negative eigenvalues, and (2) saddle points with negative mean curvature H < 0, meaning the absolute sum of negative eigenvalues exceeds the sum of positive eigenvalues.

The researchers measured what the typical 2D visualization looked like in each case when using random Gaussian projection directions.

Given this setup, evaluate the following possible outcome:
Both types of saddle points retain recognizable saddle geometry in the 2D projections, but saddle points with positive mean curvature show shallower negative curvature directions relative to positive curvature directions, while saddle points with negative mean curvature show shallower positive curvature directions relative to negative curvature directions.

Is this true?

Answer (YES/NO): NO